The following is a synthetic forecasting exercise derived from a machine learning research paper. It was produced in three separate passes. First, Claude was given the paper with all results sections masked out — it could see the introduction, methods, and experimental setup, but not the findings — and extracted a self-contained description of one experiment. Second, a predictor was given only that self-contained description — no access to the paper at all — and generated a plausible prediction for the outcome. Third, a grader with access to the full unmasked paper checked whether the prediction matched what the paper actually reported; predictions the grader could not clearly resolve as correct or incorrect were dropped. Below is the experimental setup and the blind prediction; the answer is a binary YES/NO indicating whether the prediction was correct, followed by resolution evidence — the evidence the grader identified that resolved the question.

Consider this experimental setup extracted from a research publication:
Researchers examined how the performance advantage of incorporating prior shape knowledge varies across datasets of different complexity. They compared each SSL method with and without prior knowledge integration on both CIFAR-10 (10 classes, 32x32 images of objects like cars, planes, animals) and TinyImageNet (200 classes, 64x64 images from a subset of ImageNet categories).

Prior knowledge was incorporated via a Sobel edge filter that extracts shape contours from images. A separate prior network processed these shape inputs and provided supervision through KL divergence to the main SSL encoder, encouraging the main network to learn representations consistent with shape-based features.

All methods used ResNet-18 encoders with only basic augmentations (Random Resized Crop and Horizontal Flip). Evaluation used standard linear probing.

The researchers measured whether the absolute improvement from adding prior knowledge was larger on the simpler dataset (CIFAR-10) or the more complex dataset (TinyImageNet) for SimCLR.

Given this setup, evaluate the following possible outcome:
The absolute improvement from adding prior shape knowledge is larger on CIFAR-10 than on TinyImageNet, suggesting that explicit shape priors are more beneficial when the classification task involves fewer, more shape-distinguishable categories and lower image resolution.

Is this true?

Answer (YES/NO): YES